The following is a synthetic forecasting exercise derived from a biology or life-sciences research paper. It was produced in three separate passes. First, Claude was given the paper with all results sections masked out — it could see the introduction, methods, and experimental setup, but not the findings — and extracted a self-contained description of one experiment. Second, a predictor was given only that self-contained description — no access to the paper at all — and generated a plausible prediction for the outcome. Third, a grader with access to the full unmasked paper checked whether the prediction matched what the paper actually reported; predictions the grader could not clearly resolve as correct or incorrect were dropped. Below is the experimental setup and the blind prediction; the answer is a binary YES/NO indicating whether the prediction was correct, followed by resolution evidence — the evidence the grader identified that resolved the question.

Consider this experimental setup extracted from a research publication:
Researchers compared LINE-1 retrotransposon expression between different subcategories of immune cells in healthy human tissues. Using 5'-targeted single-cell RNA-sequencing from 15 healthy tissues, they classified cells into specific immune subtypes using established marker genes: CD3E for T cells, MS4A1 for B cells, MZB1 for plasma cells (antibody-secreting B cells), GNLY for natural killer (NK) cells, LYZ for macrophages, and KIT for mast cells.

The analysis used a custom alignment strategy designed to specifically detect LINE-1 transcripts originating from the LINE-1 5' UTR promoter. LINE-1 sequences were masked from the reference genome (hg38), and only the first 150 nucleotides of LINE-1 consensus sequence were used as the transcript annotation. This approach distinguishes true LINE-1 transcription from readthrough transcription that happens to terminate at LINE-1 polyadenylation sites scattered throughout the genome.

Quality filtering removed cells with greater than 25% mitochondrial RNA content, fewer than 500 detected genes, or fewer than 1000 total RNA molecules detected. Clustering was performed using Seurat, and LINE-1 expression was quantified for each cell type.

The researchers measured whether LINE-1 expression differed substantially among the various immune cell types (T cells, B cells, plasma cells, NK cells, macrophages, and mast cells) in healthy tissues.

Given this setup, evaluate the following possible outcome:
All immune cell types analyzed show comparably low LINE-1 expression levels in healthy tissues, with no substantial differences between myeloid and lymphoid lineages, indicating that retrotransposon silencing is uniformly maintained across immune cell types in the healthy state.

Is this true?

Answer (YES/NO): YES